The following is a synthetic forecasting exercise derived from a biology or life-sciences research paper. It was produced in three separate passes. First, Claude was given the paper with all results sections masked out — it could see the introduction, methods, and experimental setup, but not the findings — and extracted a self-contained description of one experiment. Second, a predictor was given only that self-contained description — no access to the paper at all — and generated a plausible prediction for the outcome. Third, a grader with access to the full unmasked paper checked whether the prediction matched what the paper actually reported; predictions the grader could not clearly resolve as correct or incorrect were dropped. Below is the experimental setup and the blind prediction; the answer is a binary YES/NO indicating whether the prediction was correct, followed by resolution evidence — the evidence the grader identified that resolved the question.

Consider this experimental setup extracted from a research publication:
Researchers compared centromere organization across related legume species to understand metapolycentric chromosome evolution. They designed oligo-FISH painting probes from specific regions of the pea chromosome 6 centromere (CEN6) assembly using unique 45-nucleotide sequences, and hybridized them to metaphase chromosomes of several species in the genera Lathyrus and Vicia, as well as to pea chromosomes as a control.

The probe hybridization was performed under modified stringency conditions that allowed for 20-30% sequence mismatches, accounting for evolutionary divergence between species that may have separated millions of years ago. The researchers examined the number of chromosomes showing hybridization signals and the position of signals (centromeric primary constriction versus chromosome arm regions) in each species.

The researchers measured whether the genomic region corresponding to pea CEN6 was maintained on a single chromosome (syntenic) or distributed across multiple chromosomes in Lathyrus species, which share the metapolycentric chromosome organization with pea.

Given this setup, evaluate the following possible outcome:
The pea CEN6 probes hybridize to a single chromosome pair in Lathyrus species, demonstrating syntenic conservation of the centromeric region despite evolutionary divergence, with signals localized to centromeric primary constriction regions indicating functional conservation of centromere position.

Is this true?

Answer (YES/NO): NO